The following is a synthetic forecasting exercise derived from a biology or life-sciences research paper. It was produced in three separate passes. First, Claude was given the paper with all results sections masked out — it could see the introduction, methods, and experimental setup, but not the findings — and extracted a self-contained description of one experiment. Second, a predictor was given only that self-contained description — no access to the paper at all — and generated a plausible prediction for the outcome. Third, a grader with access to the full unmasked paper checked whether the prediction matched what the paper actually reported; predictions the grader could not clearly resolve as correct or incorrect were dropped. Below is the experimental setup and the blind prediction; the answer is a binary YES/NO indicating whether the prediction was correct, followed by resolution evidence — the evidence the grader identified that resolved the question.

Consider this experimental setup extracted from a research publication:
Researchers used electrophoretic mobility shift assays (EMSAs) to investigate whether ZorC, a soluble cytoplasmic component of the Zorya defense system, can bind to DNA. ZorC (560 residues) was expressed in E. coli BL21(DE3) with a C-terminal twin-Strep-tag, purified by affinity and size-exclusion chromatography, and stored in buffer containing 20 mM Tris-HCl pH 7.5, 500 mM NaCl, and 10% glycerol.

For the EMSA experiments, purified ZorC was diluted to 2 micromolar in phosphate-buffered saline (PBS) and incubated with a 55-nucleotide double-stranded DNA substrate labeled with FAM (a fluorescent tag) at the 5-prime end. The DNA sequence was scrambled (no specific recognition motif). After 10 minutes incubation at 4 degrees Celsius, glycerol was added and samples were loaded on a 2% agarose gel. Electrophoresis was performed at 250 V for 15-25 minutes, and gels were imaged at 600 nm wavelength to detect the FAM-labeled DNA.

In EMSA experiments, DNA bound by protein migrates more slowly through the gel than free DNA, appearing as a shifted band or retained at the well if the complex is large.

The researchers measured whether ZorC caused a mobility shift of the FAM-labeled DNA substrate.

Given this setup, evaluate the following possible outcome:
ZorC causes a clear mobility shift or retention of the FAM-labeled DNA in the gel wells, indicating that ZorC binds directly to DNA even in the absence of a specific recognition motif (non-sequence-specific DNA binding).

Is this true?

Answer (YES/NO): YES